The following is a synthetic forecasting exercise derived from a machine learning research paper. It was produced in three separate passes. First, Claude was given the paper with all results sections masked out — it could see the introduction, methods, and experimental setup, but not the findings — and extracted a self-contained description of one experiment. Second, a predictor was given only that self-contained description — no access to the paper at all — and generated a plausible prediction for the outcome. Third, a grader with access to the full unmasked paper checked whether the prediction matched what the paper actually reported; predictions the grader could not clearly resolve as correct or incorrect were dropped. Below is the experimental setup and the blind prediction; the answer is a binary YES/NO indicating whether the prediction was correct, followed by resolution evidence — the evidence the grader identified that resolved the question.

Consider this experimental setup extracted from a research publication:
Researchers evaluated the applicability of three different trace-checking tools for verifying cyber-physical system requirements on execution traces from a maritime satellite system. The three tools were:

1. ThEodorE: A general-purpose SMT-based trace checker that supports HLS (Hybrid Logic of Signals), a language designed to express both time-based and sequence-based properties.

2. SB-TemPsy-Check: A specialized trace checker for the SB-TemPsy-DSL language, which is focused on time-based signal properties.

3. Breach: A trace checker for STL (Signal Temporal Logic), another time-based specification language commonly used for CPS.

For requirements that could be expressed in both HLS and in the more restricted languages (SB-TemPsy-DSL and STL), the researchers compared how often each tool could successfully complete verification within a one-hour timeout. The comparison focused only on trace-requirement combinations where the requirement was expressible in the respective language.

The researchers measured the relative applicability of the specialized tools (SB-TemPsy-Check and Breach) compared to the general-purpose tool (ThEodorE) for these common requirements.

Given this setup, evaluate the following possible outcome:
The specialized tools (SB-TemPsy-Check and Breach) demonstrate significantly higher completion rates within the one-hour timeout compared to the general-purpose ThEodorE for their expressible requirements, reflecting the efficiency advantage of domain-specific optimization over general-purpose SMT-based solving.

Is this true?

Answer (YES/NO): NO